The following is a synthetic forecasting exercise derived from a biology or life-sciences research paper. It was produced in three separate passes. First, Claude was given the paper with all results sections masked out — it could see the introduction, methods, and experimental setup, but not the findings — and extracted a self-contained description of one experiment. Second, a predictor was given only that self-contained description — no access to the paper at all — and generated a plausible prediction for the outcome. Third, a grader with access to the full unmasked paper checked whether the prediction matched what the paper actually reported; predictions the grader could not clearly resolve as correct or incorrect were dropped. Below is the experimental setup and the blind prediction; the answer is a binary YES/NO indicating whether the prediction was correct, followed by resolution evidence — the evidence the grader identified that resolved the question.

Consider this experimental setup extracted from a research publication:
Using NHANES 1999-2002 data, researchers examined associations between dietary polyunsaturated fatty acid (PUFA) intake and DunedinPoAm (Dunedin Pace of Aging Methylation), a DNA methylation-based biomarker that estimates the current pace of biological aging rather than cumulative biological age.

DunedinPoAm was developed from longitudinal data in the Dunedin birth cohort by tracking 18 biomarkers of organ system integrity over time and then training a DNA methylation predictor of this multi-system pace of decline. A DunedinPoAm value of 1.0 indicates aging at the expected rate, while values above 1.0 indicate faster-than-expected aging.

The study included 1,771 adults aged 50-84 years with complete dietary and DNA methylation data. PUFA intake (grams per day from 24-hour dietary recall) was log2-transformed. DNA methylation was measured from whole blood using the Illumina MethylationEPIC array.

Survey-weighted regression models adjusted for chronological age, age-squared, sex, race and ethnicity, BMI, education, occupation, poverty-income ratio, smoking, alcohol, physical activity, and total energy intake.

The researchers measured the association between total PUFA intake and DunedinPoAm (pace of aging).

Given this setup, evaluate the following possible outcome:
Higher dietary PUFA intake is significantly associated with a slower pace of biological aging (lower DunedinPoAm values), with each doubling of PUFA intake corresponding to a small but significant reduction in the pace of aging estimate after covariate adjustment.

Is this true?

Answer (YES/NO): NO